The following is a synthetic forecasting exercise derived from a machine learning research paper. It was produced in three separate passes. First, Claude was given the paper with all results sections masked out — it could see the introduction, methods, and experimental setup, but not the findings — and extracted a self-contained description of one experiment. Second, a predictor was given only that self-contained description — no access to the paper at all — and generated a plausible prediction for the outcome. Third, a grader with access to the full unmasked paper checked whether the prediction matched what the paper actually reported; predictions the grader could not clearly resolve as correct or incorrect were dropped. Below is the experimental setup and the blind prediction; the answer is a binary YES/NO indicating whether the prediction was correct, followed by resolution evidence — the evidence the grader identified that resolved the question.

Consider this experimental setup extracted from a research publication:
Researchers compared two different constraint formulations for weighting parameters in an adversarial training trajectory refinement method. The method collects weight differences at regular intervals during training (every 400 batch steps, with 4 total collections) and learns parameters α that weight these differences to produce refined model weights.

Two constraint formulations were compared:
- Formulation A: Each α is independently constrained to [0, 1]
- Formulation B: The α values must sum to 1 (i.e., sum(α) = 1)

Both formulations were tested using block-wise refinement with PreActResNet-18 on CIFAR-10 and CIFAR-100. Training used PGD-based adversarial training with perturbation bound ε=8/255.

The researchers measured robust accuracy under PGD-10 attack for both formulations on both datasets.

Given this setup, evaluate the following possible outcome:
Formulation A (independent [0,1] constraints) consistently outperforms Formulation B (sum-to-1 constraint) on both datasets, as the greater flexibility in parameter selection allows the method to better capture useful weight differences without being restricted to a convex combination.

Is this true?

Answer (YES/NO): YES